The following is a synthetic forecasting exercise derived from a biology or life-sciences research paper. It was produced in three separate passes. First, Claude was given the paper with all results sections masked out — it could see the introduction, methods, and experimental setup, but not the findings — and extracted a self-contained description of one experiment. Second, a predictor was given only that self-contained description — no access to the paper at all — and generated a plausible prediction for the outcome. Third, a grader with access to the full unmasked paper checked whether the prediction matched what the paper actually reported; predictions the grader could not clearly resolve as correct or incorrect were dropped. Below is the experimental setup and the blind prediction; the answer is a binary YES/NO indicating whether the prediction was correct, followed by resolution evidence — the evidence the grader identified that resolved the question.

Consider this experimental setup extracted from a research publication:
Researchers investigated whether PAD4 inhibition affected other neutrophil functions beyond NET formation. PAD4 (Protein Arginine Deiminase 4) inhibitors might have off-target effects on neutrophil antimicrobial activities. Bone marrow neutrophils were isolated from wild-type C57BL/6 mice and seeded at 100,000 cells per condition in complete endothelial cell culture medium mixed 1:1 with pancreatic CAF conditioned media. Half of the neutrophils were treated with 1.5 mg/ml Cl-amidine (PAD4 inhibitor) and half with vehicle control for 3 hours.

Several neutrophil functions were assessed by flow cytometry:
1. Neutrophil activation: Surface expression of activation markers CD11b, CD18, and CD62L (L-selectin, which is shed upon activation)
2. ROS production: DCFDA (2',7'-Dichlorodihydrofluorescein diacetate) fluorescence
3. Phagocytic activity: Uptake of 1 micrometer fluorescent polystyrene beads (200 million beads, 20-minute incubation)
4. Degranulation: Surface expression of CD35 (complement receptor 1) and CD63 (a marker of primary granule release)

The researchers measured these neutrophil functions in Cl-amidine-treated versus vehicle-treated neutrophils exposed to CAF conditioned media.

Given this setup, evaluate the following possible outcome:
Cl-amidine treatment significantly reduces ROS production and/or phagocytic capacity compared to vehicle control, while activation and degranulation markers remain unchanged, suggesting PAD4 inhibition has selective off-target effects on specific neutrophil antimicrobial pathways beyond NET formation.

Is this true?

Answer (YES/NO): NO